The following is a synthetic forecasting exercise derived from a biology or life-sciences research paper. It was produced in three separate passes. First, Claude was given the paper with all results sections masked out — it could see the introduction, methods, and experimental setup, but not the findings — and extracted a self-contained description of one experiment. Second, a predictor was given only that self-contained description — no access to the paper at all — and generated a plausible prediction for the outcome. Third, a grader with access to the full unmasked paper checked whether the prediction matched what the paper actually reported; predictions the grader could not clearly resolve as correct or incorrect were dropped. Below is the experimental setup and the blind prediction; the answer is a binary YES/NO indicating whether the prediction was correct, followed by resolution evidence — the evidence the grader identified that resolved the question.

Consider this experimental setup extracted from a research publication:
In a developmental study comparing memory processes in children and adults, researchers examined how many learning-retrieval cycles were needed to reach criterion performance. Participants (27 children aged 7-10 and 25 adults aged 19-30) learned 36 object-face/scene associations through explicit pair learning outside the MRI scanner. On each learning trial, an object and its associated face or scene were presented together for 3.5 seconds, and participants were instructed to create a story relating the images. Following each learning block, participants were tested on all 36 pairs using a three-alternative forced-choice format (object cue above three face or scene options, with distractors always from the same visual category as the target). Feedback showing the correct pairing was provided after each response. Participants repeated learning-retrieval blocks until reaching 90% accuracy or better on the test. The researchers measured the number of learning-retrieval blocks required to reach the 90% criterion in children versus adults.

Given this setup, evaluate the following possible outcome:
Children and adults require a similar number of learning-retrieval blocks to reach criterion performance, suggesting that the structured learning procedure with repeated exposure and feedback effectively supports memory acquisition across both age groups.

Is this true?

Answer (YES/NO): NO